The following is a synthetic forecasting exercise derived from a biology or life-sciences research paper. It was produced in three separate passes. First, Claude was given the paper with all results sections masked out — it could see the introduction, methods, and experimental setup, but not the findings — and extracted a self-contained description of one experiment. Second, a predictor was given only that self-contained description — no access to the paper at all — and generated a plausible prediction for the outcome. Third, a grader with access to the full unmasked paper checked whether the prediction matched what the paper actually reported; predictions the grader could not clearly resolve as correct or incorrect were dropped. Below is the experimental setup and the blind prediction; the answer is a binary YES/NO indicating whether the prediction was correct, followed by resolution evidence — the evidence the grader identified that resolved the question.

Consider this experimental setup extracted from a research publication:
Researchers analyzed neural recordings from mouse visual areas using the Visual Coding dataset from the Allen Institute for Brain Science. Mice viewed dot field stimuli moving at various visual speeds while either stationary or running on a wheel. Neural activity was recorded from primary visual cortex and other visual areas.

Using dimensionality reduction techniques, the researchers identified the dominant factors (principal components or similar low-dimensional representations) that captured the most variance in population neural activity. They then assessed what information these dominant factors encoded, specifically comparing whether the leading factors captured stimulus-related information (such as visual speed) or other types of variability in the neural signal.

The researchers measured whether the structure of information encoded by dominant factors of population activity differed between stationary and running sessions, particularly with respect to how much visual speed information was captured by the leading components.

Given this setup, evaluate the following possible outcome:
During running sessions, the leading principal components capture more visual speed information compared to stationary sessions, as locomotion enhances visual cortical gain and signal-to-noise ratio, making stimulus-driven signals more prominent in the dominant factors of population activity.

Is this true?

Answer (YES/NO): YES